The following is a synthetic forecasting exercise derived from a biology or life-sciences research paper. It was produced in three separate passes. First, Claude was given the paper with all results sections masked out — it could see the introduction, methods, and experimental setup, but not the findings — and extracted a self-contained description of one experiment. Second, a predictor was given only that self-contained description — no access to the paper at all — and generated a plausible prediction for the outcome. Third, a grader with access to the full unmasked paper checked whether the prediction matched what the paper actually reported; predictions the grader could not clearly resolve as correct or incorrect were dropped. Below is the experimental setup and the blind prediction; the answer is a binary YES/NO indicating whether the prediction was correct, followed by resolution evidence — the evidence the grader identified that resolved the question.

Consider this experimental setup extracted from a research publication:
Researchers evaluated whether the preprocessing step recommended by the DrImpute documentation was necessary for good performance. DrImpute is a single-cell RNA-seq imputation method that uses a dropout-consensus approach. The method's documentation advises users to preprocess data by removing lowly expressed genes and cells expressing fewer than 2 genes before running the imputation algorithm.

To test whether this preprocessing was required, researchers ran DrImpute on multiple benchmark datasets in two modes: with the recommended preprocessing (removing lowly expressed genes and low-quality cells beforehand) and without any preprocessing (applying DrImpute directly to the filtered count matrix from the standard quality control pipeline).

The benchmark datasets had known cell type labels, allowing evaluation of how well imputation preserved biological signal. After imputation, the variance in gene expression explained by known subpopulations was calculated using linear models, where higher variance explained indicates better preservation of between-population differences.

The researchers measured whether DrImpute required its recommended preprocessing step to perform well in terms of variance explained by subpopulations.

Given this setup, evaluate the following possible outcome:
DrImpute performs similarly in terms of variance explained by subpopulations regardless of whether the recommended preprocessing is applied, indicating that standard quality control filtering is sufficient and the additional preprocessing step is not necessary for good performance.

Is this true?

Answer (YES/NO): NO